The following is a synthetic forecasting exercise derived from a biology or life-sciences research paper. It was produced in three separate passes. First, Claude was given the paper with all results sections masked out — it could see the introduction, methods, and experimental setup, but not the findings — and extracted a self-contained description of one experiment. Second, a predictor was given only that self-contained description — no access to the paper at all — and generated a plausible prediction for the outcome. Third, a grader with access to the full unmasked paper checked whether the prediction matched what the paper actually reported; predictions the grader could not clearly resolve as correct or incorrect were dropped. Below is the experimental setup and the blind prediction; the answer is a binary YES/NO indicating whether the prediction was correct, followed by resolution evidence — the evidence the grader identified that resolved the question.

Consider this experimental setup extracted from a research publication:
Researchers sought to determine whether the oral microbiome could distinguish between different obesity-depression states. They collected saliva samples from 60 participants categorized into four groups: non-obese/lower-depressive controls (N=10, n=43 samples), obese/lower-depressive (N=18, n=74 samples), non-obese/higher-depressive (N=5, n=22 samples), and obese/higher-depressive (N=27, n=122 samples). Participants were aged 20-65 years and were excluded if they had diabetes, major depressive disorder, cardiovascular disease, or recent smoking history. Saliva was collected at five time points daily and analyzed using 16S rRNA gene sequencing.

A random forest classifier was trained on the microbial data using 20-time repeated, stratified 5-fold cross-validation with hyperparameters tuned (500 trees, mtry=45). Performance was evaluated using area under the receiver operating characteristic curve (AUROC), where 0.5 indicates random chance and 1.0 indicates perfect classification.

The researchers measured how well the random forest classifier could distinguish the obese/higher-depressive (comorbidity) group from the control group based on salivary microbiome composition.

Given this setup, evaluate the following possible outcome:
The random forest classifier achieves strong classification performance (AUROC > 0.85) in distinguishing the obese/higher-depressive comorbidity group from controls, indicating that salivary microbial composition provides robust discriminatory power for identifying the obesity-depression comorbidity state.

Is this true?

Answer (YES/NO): NO